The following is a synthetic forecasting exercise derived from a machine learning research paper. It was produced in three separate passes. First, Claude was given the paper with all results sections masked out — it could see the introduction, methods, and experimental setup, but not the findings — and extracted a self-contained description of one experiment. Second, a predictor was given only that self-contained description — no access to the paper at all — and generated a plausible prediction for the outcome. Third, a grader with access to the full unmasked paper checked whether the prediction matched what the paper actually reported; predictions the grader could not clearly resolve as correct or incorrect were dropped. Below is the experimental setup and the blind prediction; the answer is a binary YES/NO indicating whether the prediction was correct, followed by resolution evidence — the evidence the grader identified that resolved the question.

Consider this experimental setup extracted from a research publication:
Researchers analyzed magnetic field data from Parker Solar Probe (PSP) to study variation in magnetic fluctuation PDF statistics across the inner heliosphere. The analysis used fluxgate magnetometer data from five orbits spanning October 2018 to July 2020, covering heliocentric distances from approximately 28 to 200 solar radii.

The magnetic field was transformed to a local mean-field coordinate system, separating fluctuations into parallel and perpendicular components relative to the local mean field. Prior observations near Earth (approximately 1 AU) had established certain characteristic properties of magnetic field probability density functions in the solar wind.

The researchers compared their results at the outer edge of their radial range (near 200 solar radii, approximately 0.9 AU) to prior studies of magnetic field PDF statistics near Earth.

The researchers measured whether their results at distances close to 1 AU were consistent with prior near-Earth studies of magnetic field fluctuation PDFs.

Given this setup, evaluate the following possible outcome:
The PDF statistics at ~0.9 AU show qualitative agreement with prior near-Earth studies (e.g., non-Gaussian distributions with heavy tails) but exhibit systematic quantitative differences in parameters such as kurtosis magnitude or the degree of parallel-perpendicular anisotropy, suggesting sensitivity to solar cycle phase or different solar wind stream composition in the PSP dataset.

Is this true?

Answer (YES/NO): NO